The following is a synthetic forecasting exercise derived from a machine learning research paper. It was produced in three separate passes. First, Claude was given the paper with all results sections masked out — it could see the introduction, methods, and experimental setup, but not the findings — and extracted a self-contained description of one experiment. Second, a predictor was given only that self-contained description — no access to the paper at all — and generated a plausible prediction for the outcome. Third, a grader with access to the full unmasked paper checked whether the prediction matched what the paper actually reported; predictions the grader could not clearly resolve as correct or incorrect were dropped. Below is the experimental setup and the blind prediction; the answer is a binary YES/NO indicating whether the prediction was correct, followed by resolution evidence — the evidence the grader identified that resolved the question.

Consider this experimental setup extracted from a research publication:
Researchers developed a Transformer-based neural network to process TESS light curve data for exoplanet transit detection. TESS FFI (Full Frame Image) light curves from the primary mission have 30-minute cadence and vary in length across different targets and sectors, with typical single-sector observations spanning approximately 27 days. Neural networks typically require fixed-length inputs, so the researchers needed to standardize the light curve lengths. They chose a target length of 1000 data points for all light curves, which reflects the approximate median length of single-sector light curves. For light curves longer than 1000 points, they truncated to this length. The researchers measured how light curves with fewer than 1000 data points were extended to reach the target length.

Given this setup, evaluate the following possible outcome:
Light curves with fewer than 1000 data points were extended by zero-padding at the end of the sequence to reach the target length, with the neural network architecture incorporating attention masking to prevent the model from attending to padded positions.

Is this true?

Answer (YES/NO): NO